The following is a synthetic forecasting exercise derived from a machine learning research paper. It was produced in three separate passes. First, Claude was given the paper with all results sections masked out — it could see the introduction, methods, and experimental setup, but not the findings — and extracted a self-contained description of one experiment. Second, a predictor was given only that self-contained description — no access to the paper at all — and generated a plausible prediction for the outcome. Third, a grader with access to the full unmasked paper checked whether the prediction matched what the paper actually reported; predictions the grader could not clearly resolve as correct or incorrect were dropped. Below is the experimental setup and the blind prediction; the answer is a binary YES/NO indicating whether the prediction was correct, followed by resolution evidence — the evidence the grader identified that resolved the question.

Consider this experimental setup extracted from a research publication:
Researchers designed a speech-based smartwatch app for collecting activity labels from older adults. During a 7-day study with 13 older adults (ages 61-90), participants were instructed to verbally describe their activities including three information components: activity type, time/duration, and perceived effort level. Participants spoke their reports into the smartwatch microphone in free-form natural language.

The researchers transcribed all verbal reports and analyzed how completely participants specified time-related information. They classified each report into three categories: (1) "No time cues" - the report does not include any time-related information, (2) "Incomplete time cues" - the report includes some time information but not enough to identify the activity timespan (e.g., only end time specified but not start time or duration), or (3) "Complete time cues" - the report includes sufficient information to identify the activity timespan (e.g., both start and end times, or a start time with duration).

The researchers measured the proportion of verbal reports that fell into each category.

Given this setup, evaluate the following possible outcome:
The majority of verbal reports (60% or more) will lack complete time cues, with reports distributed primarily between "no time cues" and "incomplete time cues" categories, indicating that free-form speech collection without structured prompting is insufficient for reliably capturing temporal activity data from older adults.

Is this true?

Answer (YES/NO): NO